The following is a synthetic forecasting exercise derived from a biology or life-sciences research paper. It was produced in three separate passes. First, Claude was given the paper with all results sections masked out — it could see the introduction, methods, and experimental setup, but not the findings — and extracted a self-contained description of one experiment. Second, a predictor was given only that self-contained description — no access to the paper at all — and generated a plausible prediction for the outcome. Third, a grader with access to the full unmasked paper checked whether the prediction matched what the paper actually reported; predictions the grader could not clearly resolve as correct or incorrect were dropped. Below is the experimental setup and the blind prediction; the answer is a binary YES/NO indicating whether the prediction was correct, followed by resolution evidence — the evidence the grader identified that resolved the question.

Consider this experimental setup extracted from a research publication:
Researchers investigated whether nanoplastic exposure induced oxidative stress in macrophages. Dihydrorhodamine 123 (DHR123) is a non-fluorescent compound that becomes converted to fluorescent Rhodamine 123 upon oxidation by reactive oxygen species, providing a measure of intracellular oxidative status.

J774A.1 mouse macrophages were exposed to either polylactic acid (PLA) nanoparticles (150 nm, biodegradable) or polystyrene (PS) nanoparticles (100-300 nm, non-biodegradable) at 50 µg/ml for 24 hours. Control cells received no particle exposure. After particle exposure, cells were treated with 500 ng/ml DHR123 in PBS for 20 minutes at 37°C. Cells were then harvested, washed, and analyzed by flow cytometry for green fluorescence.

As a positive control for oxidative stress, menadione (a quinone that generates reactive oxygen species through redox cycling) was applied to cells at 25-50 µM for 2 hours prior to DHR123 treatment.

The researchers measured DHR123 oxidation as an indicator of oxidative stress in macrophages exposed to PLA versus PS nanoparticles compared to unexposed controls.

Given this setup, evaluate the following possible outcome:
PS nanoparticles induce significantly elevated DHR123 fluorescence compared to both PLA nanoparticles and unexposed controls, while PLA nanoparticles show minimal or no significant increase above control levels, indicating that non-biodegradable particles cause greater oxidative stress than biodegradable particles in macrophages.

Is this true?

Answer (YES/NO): YES